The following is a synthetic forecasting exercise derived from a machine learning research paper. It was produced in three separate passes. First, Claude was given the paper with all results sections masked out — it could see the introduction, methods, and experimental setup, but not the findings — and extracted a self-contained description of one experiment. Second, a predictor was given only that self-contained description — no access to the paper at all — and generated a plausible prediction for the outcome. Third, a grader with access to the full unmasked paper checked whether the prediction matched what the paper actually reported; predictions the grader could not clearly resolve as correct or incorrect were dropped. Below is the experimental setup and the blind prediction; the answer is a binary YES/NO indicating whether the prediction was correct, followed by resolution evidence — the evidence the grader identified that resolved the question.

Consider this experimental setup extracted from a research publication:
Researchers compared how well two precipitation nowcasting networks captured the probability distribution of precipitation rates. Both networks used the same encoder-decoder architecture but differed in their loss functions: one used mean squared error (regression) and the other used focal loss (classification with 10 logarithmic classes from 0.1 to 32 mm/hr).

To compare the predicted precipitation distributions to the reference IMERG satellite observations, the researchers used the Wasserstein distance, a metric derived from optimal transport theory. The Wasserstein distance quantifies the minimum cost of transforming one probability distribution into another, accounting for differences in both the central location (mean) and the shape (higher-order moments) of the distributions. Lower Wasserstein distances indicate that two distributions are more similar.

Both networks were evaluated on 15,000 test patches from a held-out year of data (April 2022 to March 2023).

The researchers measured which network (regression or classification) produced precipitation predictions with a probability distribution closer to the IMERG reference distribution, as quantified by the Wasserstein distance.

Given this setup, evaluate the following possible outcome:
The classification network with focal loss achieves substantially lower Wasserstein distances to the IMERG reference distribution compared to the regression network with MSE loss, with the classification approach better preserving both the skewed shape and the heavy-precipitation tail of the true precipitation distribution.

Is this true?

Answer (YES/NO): YES